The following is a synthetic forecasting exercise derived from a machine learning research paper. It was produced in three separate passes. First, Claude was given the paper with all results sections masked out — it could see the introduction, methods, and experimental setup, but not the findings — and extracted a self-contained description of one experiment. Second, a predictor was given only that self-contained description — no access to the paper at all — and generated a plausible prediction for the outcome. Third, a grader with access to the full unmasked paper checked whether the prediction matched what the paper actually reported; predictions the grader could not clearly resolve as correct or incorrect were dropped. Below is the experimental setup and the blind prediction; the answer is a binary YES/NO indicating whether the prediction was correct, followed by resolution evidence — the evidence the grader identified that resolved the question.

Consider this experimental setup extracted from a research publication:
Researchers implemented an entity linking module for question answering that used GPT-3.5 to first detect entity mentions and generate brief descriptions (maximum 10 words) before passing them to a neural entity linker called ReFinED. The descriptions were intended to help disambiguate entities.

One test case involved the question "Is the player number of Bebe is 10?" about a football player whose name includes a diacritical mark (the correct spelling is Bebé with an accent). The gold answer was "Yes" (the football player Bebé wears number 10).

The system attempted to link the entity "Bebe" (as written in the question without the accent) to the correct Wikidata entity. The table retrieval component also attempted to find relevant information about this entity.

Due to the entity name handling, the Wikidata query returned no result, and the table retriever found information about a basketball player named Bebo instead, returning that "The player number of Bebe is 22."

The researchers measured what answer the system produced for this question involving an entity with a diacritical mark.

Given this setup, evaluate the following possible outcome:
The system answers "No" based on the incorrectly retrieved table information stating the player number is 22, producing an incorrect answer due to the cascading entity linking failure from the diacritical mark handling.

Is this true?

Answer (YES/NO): YES